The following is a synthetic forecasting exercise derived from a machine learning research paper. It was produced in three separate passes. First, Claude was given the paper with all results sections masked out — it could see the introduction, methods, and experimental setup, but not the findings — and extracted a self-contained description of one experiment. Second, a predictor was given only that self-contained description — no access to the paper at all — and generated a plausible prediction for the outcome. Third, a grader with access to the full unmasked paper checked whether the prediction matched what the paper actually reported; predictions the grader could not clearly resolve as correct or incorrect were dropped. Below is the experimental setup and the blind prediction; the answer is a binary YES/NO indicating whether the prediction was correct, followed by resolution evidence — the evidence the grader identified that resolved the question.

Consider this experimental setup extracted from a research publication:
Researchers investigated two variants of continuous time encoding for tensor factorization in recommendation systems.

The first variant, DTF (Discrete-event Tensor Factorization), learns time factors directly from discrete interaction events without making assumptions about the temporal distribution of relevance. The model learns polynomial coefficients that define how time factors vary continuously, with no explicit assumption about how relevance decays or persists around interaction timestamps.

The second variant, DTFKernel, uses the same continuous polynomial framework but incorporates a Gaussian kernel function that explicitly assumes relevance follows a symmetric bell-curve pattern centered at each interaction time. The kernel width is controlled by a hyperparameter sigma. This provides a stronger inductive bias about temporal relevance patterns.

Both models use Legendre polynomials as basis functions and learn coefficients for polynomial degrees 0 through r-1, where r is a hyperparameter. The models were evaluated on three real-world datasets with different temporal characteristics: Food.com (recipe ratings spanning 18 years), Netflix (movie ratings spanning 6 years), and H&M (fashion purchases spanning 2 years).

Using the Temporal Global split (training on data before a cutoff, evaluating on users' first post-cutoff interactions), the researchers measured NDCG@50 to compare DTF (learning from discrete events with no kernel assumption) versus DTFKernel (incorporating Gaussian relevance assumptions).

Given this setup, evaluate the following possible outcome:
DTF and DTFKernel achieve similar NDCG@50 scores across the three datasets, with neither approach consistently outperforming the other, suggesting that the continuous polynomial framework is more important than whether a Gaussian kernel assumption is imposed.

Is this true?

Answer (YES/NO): NO